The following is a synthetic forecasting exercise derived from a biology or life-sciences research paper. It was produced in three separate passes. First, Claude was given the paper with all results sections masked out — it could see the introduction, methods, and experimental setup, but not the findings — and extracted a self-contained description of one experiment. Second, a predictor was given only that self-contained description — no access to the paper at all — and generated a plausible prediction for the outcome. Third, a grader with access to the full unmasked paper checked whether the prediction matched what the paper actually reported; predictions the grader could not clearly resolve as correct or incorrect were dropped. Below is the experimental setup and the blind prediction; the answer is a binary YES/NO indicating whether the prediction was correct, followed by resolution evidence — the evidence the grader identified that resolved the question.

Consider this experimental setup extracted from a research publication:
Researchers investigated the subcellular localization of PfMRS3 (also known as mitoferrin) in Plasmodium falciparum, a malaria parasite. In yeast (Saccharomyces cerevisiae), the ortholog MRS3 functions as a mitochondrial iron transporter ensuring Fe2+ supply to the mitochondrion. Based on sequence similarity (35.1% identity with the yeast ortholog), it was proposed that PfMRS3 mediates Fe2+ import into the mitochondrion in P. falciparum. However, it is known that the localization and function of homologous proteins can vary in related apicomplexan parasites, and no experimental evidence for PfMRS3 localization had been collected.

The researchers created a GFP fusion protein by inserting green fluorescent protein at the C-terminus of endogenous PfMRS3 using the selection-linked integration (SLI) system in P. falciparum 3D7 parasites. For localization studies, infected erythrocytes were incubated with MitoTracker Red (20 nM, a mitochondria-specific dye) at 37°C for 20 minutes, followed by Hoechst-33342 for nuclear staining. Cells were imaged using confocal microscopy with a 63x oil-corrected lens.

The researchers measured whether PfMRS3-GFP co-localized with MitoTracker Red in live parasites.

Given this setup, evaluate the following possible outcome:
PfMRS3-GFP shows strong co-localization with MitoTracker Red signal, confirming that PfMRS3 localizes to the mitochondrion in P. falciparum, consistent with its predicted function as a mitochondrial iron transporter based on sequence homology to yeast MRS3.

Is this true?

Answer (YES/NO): YES